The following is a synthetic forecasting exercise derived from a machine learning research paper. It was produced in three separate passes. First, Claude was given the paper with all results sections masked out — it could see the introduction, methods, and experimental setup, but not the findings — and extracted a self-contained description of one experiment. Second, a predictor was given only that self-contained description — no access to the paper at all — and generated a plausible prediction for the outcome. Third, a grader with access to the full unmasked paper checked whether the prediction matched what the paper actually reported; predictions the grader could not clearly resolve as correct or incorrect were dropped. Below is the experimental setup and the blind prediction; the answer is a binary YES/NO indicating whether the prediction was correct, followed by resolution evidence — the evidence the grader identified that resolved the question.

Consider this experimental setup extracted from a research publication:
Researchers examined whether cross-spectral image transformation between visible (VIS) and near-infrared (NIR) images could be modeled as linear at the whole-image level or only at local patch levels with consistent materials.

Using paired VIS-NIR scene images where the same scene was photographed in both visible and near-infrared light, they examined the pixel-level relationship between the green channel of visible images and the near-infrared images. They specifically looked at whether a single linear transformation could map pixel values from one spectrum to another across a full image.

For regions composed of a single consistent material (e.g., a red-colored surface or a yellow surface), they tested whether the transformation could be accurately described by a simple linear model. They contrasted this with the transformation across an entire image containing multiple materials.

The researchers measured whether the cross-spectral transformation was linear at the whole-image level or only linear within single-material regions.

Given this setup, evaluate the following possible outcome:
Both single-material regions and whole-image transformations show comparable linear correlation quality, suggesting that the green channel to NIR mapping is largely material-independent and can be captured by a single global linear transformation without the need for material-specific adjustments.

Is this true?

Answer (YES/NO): NO